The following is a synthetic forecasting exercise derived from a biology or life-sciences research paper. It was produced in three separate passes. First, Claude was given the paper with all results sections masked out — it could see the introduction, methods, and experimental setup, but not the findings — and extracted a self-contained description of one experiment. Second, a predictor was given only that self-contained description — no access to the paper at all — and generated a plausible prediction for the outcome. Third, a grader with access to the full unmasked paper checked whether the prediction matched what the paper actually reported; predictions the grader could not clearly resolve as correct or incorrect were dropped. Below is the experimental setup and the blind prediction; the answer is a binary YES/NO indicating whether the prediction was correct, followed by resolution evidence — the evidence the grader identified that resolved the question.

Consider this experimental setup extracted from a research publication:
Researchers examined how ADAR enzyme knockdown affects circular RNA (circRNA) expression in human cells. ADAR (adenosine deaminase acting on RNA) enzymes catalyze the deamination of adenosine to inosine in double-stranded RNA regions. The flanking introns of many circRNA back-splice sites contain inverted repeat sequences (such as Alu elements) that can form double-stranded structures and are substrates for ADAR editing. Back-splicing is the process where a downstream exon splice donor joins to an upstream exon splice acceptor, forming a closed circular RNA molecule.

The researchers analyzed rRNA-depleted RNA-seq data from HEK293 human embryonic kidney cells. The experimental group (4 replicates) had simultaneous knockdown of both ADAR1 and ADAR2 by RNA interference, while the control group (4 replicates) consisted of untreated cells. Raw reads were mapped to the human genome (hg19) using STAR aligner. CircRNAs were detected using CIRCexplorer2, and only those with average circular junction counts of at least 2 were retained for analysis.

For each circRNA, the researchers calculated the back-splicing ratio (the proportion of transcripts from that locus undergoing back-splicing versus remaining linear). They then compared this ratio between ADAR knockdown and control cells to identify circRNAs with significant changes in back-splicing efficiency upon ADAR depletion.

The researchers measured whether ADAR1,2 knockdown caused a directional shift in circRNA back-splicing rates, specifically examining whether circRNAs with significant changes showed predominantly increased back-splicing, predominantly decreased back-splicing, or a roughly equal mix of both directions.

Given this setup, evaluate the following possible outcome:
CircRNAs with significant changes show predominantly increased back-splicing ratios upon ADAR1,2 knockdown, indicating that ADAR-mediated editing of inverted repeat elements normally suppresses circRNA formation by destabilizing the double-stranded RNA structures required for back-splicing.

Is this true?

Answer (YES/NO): YES